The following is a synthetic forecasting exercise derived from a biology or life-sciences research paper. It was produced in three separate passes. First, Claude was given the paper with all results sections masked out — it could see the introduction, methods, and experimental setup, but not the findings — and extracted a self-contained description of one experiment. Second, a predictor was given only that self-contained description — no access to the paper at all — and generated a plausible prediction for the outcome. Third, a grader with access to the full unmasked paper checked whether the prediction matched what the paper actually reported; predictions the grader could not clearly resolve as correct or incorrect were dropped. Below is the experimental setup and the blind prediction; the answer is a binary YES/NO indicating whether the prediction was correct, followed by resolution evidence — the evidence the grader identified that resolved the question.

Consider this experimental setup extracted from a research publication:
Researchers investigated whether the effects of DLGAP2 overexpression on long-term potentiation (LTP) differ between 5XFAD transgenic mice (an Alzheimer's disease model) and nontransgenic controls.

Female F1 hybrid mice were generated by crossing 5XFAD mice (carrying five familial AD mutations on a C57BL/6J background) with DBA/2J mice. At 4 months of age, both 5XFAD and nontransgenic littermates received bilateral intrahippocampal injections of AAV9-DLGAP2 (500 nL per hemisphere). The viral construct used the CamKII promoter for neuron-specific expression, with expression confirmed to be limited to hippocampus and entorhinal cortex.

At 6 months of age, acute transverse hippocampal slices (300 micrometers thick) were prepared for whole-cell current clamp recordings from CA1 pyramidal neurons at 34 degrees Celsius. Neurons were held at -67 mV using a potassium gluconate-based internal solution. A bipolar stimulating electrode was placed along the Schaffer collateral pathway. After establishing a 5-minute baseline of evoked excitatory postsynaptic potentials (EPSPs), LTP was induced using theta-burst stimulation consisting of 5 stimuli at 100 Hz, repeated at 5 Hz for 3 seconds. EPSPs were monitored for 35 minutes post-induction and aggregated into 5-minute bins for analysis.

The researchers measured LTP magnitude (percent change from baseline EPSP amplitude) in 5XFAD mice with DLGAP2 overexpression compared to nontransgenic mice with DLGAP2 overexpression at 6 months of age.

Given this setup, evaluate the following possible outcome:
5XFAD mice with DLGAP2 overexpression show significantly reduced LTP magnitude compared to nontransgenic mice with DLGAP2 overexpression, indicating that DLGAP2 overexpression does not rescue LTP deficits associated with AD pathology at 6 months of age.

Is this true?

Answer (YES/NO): NO